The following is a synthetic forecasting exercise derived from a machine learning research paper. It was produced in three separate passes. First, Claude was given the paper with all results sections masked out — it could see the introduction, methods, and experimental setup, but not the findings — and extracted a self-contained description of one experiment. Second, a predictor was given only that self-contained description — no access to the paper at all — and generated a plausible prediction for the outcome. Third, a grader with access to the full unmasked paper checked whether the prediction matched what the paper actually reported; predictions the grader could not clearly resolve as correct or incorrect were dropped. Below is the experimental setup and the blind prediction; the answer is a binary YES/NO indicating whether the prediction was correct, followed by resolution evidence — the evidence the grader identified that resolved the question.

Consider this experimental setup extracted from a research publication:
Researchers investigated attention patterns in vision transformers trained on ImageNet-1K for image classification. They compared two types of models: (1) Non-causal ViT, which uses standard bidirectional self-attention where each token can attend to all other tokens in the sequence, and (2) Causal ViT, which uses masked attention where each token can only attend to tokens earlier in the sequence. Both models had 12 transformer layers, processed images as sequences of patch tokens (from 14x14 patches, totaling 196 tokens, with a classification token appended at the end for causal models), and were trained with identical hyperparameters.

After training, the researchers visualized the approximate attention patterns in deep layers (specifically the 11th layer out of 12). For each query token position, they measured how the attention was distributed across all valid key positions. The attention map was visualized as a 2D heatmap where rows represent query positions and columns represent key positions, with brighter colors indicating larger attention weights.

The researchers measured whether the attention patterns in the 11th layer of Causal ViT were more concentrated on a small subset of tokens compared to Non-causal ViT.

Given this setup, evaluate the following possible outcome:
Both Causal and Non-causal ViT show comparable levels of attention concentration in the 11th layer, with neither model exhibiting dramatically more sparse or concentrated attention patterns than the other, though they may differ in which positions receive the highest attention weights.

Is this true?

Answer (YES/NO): NO